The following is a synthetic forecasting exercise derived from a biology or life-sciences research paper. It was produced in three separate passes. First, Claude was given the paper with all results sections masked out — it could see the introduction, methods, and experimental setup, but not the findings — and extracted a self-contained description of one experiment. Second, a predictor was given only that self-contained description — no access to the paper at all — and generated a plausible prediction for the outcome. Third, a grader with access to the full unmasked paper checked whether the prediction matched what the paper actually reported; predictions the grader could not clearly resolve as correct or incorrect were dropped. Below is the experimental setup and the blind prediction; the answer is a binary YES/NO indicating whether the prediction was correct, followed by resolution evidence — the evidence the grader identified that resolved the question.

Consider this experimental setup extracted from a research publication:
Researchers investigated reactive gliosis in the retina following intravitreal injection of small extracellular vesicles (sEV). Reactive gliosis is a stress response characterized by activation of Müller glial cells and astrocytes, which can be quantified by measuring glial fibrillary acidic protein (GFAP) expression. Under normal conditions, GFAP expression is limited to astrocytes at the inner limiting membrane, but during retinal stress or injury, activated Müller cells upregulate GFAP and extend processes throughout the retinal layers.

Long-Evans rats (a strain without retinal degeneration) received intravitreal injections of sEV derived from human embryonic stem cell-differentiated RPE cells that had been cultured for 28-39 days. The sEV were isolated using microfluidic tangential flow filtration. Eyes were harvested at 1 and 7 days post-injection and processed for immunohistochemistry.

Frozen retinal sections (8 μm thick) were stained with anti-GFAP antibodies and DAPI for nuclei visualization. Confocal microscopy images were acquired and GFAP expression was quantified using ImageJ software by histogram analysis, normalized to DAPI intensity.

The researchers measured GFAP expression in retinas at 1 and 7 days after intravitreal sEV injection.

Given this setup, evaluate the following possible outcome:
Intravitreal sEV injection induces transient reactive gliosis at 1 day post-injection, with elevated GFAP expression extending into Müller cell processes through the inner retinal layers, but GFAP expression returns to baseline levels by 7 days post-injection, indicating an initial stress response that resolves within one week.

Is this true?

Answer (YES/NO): NO